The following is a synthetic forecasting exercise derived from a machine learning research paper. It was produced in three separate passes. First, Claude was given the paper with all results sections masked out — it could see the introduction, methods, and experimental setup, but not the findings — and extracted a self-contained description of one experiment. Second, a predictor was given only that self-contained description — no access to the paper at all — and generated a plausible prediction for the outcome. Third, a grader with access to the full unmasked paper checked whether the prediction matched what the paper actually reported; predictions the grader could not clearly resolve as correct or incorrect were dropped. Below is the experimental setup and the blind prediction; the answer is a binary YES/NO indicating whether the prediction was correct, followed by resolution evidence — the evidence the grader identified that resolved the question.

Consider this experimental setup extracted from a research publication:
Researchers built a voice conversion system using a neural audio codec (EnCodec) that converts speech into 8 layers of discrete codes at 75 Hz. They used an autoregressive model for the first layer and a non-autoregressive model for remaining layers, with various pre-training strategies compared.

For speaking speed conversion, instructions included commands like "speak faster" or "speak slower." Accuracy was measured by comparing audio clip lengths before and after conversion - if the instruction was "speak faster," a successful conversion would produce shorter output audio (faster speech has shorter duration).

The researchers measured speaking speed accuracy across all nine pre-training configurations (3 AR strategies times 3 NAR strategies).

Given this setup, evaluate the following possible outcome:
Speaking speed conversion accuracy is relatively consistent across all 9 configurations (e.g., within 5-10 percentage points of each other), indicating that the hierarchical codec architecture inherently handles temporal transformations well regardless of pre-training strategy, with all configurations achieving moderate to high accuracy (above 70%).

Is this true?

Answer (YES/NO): YES